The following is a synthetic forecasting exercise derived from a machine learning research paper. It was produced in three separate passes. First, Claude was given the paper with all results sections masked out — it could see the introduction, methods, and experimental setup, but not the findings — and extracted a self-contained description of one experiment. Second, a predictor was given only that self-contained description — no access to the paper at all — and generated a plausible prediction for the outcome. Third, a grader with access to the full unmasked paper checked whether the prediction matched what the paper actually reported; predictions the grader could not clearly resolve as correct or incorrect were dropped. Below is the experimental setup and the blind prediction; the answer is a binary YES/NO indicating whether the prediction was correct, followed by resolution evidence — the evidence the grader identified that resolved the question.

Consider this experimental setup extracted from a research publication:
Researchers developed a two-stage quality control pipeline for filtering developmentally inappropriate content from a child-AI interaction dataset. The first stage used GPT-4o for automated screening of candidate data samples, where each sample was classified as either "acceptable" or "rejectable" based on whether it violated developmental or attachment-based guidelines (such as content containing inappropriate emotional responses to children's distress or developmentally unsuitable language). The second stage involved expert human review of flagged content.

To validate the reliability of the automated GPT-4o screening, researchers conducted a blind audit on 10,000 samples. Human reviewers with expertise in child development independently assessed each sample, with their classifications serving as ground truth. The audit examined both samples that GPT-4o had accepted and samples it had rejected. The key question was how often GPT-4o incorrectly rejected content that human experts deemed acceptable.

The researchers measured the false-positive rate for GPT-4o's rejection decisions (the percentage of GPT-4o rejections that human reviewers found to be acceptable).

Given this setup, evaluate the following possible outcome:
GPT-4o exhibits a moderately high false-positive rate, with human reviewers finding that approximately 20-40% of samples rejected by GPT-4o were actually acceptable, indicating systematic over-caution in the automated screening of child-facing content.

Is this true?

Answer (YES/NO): NO